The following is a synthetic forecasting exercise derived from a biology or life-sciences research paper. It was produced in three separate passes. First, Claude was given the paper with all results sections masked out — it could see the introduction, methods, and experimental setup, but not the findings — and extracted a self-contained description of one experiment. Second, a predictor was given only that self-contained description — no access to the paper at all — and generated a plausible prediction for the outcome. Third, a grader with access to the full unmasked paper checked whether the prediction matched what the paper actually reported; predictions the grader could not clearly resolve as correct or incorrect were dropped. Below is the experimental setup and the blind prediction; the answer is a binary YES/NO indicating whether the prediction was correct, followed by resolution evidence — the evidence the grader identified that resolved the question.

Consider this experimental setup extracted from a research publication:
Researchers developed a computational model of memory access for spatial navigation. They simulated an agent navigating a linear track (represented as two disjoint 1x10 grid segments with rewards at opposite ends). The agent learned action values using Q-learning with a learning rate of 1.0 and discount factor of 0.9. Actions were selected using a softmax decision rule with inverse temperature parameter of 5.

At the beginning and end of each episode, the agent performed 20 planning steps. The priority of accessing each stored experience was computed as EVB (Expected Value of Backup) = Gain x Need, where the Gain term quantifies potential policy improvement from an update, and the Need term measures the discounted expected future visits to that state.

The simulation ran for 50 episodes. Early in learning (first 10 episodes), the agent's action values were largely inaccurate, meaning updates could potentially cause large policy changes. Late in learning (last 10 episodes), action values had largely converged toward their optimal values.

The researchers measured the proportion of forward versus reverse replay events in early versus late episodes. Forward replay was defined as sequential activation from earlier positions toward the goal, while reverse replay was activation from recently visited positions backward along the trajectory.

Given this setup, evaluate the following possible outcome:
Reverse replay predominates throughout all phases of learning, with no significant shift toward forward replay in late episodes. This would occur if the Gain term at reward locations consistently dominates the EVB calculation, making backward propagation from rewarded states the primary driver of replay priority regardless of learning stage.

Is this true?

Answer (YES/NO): NO